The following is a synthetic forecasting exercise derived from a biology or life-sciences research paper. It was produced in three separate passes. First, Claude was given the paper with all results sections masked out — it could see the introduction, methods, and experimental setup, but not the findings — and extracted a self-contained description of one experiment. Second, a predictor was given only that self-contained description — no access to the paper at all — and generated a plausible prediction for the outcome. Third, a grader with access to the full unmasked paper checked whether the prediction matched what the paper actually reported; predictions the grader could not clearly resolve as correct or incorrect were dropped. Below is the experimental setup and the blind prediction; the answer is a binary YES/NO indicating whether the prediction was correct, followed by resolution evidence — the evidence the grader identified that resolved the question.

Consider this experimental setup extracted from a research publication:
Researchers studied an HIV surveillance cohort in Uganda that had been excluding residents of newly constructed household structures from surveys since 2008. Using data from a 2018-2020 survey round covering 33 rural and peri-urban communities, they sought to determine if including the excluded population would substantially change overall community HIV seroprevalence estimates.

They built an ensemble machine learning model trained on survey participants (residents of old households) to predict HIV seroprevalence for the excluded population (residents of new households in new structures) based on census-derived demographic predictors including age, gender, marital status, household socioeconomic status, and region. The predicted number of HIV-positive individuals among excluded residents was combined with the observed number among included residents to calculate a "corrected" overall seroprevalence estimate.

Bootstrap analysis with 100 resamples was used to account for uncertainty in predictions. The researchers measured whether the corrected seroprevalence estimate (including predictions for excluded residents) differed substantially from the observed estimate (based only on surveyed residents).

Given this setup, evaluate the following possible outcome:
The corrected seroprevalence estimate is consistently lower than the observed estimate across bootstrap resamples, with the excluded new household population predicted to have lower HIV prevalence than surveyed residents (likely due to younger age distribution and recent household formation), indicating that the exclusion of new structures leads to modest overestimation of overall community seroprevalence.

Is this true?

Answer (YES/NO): NO